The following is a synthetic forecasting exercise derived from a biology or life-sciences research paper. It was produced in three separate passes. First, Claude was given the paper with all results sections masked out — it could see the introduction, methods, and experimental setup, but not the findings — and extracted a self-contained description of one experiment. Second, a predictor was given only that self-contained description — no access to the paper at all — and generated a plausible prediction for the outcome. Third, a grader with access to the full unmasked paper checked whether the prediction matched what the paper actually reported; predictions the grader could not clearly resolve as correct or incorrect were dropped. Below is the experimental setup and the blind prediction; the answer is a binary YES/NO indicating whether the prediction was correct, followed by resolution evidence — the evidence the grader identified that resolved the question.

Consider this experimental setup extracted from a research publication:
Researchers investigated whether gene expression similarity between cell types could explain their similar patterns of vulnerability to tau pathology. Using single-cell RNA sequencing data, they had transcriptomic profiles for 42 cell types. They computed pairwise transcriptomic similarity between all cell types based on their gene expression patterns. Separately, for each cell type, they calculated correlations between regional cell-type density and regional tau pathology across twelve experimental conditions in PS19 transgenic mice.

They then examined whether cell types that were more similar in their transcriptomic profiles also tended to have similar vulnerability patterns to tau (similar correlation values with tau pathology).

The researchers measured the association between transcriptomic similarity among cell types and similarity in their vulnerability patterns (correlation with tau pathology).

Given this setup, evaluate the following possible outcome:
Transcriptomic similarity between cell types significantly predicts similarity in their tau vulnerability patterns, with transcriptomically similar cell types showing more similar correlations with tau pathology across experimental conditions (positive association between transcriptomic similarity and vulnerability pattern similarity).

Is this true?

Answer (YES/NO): YES